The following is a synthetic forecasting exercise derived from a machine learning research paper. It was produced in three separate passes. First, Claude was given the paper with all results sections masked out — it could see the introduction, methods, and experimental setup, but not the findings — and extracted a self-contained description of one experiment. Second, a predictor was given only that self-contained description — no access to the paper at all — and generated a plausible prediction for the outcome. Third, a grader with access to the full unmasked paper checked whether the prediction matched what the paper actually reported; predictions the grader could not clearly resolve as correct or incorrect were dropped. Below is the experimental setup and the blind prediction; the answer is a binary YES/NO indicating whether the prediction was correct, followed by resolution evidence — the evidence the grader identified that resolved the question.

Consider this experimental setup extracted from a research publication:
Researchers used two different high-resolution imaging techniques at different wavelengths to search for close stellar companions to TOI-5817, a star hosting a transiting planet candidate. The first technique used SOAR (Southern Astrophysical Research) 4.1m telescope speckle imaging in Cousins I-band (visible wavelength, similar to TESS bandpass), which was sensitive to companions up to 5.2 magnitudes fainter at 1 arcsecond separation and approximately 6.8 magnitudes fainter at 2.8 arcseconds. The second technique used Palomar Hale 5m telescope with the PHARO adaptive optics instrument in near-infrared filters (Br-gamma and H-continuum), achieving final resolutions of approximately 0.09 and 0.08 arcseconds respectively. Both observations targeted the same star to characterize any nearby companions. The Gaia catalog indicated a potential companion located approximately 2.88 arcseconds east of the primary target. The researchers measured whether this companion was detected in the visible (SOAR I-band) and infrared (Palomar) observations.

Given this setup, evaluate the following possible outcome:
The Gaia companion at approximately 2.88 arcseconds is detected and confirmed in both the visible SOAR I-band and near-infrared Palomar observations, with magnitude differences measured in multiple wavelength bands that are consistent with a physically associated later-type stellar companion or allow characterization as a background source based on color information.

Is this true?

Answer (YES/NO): NO